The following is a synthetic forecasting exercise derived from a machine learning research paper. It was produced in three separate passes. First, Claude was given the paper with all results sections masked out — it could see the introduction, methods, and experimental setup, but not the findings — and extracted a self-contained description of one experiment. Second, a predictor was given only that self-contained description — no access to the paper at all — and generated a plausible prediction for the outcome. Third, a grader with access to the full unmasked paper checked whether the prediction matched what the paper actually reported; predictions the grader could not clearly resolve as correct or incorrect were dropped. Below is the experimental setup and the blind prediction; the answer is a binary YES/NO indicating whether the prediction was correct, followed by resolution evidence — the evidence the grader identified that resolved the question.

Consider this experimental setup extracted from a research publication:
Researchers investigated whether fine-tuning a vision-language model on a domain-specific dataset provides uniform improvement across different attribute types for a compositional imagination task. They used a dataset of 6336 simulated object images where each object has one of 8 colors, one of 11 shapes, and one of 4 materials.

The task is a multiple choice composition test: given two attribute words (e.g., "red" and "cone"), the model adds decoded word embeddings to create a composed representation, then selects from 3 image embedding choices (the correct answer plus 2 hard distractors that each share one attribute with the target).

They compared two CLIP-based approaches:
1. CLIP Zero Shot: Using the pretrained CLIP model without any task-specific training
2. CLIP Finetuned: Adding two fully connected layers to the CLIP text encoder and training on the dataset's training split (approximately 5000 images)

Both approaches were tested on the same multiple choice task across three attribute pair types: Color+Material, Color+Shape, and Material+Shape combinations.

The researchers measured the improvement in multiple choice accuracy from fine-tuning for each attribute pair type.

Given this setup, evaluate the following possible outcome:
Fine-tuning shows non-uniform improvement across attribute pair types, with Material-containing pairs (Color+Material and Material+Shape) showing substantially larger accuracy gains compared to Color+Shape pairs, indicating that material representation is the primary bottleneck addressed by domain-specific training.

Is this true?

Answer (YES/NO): NO